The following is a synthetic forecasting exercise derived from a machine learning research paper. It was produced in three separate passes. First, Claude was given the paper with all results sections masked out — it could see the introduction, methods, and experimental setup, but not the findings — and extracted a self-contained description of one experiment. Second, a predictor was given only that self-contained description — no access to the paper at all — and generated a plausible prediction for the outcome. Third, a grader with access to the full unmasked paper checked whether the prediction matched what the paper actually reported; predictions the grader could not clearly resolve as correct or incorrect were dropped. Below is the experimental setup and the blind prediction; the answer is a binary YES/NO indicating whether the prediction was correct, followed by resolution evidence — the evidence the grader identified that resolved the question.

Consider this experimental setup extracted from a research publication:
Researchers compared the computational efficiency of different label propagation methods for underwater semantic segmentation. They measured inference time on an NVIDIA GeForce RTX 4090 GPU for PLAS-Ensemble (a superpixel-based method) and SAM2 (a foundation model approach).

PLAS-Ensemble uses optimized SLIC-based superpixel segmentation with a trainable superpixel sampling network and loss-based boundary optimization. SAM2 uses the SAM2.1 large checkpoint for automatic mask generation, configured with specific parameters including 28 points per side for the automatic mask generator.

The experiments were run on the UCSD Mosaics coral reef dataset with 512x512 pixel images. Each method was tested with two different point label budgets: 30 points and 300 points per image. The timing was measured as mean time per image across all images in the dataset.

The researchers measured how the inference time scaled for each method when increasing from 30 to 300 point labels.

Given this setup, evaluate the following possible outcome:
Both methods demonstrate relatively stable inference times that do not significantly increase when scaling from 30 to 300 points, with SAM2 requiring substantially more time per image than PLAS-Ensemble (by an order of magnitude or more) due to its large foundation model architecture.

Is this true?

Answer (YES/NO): NO